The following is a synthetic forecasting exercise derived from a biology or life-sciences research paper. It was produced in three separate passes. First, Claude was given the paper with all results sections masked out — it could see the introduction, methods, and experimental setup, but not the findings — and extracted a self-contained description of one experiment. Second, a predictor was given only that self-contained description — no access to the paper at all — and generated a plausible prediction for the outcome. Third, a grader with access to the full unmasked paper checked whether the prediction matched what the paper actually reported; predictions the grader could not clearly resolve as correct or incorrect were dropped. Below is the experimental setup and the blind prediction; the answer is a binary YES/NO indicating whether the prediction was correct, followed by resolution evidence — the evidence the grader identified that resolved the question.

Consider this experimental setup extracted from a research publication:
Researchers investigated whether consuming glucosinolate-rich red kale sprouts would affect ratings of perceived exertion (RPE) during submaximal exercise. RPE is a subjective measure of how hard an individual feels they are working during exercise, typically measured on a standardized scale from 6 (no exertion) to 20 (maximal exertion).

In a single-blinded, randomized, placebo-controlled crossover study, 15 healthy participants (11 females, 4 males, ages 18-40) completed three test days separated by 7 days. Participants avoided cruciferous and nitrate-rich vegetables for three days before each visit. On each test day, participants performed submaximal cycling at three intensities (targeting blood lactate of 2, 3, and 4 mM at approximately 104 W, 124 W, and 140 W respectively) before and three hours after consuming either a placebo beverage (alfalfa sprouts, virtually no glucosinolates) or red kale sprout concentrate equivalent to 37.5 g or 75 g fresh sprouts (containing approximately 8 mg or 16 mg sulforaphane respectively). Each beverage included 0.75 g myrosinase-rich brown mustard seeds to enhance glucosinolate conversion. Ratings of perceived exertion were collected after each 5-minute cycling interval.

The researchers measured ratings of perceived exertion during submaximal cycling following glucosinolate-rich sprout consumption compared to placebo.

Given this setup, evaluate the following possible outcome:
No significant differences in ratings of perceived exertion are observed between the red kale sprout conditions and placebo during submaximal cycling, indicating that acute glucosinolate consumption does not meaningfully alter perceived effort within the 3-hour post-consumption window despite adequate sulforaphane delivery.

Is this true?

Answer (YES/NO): YES